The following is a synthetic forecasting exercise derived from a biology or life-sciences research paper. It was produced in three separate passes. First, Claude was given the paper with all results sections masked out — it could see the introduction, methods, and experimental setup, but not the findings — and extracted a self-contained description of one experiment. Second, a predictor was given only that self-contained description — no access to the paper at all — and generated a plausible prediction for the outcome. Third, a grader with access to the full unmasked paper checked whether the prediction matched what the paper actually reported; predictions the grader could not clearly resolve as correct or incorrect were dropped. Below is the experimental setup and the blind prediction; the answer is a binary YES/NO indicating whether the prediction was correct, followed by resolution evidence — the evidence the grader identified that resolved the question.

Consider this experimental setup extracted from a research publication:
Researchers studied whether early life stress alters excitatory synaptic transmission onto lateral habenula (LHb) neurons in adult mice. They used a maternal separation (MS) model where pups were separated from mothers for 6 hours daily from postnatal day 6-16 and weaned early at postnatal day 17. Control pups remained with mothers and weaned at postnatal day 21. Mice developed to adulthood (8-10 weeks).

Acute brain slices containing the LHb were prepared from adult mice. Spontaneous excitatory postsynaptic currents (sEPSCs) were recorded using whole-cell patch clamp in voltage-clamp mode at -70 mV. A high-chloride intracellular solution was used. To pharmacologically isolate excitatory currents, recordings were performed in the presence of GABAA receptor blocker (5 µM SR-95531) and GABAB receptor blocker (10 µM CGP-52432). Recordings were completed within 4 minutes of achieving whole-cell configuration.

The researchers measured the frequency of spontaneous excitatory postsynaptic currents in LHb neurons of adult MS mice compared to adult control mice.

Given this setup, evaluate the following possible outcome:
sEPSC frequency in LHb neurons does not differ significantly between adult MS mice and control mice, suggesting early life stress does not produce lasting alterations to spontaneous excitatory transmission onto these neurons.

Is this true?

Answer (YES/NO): NO